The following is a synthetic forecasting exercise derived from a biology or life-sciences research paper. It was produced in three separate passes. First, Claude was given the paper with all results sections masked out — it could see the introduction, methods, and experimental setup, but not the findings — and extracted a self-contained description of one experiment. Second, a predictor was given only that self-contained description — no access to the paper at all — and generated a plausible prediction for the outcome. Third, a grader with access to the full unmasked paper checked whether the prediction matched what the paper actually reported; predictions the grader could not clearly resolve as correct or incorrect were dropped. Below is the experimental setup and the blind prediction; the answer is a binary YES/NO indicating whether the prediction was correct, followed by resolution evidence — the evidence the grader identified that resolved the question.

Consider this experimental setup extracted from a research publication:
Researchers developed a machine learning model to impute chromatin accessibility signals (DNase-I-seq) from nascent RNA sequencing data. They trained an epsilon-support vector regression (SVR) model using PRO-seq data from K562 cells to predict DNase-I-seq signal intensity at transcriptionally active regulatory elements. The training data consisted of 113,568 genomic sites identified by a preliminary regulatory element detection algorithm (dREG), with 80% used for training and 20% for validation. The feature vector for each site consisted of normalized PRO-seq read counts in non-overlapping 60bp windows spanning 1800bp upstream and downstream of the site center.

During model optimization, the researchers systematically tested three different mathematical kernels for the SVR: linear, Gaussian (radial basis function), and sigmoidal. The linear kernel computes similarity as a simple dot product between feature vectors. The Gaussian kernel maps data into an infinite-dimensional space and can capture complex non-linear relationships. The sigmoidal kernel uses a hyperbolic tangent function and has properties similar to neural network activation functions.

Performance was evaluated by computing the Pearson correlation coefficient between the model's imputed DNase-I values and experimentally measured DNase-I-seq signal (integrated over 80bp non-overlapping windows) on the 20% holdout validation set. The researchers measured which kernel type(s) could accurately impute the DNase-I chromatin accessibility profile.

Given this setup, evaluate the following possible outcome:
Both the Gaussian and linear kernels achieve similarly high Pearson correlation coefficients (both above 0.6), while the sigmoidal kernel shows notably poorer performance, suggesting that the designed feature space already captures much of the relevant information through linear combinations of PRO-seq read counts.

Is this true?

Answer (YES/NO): NO